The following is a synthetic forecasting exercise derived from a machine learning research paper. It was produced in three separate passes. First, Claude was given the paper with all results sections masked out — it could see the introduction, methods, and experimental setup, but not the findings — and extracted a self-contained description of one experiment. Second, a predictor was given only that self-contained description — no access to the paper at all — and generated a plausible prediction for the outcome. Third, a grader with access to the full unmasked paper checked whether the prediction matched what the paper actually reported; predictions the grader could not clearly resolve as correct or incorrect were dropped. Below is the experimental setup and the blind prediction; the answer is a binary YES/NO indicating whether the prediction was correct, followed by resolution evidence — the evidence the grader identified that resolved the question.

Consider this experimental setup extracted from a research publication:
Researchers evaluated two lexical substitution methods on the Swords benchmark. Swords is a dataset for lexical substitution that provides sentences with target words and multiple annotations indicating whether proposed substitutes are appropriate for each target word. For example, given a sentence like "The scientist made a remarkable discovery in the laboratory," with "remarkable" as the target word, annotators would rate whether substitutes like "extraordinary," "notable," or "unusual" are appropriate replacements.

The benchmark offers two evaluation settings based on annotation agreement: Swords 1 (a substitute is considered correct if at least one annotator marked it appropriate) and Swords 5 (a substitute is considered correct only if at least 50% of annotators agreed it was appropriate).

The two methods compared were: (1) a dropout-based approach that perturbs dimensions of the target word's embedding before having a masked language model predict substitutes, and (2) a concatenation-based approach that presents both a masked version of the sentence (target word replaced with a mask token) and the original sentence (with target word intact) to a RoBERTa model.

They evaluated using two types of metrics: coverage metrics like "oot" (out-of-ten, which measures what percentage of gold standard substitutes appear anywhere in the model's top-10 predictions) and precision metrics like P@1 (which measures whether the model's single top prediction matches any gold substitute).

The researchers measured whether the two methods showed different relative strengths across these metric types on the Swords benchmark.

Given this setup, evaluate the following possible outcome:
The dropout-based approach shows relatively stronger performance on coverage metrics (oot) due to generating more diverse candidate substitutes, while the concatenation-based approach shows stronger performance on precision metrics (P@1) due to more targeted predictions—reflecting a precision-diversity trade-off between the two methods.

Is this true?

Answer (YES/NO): YES